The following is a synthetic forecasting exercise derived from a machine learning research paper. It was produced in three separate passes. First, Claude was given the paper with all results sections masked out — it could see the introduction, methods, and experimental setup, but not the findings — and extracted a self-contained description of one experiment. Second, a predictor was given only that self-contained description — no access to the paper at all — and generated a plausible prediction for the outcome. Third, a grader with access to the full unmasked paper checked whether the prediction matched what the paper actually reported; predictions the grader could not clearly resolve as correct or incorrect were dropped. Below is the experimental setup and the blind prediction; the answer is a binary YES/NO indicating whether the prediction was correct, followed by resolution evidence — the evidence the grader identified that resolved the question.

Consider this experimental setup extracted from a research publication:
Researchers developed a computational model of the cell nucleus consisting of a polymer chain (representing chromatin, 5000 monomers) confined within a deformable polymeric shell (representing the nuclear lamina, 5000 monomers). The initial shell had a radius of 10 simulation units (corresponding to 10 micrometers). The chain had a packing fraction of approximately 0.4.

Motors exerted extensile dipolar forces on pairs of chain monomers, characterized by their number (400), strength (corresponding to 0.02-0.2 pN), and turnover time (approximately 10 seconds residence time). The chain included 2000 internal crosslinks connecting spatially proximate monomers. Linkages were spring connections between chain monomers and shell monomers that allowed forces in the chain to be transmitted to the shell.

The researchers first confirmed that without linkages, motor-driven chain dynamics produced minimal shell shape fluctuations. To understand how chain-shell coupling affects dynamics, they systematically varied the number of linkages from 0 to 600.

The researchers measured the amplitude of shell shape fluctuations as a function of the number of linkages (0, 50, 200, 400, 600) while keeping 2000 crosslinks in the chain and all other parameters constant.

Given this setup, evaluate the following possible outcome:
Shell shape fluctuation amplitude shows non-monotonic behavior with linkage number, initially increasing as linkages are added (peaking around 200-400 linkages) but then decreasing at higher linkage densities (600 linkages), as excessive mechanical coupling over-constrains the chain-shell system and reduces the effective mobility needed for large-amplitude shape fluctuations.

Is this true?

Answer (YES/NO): NO